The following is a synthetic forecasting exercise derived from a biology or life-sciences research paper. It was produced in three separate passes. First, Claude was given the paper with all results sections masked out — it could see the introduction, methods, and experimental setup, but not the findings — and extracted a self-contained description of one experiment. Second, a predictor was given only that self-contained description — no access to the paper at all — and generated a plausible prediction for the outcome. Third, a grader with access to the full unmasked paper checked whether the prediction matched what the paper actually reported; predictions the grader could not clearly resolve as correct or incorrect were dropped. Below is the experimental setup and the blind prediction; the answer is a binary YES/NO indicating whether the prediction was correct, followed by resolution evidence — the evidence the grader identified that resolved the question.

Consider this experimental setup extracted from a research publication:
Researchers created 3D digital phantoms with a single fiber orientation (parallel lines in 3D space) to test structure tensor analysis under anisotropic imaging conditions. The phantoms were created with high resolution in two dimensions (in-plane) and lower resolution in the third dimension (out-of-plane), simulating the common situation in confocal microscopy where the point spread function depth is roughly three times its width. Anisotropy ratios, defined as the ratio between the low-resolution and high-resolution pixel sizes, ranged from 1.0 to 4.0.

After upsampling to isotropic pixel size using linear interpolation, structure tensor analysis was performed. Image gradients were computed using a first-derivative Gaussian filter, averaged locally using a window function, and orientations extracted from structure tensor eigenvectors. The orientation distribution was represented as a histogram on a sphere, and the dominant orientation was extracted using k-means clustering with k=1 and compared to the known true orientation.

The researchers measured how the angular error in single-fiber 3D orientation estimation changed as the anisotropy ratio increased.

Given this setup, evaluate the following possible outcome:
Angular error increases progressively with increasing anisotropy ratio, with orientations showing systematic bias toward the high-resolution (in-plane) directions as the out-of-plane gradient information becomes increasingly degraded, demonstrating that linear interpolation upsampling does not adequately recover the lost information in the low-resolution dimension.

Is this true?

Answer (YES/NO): NO